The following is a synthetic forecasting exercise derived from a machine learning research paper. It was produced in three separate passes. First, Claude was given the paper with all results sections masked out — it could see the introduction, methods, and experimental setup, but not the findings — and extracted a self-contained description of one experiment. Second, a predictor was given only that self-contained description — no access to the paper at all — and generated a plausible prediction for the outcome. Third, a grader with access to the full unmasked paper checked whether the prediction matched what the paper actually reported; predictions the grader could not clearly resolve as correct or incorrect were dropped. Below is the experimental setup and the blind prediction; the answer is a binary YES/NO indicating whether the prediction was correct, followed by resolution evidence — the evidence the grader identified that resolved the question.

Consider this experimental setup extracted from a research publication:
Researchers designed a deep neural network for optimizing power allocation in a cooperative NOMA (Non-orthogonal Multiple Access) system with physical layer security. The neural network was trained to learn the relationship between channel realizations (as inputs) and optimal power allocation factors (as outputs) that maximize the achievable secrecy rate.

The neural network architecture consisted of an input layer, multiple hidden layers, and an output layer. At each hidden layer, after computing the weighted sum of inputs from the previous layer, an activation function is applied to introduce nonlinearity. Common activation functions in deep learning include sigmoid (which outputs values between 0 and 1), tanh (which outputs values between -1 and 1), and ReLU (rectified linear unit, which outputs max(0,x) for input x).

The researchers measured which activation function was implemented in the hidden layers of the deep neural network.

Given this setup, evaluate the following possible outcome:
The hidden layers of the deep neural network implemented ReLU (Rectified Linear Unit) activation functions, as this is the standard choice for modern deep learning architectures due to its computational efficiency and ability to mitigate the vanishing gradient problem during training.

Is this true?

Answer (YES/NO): YES